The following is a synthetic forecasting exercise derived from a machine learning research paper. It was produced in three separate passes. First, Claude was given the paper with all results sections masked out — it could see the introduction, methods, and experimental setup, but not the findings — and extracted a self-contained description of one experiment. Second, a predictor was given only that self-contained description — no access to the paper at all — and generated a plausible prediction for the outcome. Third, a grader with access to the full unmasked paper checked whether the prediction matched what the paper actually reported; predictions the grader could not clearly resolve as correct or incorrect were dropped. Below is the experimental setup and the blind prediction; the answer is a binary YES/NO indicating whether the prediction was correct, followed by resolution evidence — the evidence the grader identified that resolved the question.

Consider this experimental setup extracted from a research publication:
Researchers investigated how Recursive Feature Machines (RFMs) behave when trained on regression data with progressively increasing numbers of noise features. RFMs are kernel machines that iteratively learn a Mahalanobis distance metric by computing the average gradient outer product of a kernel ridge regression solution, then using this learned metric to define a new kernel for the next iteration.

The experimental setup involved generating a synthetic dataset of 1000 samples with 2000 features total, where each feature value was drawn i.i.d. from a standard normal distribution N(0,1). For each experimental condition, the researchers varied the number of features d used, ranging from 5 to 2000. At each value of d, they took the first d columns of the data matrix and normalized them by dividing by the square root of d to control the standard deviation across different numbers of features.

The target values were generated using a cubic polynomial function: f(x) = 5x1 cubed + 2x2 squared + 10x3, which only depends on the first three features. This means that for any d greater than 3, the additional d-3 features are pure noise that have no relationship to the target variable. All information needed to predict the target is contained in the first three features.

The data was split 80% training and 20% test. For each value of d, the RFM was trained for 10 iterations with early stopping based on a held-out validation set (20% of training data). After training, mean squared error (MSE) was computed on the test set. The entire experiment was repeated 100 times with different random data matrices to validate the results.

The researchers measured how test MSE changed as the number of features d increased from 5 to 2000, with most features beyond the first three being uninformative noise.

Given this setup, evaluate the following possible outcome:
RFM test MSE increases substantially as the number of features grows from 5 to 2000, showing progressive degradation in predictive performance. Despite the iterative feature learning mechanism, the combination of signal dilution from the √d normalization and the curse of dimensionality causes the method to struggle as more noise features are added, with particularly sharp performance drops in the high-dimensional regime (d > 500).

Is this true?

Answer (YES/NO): NO